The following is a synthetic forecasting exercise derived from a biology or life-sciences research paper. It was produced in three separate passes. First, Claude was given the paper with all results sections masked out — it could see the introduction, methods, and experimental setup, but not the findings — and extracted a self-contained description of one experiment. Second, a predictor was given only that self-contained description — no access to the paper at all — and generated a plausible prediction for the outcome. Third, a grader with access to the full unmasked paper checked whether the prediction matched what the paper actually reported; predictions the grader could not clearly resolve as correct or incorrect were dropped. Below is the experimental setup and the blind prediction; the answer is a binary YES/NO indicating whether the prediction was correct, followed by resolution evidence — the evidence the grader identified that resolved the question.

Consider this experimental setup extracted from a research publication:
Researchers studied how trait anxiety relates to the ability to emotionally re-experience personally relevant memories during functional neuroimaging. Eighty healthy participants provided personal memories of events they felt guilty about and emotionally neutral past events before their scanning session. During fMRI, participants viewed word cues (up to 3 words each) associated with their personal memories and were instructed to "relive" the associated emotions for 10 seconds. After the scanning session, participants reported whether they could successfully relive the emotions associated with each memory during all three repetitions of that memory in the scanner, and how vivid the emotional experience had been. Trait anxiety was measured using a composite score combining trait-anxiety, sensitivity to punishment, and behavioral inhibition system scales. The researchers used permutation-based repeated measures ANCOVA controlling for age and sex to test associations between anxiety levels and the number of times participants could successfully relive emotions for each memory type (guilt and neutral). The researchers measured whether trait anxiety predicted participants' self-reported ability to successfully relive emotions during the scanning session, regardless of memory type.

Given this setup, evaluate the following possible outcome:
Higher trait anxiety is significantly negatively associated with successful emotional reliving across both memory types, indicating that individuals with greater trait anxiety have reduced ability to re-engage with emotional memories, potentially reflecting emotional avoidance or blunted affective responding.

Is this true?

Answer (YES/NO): NO